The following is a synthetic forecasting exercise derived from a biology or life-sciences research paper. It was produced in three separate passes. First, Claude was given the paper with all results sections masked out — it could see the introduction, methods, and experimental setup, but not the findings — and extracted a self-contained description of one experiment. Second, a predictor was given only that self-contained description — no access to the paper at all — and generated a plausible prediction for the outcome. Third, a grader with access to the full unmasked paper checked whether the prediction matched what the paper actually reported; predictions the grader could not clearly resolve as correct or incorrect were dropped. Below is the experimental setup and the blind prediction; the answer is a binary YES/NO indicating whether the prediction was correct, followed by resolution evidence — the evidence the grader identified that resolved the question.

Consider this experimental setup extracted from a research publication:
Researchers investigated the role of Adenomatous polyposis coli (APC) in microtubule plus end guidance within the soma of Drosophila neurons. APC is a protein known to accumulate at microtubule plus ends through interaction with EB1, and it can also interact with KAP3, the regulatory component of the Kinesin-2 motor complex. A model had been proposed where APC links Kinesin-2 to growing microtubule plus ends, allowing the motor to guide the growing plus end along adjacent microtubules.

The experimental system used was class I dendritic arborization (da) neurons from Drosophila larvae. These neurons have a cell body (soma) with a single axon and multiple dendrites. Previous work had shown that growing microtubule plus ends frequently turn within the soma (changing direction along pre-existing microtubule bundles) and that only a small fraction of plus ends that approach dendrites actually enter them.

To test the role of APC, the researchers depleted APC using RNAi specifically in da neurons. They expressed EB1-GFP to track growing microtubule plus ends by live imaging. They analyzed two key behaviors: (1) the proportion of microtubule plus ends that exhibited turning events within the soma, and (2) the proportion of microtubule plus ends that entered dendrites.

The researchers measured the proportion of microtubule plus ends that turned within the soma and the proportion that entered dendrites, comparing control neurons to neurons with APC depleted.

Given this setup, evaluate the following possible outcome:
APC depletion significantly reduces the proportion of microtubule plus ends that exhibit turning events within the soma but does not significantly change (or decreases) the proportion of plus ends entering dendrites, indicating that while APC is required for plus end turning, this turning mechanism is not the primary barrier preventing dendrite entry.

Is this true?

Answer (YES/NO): NO